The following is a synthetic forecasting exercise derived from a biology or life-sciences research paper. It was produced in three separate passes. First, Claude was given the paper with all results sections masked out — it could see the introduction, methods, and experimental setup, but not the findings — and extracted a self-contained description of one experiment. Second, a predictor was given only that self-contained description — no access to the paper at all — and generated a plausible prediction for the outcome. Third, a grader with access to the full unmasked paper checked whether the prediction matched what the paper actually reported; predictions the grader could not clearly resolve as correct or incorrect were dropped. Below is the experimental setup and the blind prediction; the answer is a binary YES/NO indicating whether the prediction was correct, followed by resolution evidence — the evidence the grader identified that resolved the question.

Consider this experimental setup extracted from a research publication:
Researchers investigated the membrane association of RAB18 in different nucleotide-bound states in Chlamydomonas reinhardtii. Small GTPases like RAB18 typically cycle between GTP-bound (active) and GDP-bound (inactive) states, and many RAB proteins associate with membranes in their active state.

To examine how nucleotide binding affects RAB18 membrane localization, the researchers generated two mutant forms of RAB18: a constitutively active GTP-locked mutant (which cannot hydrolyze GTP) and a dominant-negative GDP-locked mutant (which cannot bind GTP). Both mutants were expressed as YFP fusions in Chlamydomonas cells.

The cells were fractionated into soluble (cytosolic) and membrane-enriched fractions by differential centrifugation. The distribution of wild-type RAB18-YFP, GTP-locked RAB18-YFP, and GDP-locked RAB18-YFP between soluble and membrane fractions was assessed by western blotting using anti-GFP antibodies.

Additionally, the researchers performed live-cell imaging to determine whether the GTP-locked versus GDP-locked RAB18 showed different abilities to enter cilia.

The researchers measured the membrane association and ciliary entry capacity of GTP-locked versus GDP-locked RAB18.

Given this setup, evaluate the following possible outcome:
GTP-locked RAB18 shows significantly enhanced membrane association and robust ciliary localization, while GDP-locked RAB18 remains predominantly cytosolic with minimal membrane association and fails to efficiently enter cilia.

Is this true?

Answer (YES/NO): NO